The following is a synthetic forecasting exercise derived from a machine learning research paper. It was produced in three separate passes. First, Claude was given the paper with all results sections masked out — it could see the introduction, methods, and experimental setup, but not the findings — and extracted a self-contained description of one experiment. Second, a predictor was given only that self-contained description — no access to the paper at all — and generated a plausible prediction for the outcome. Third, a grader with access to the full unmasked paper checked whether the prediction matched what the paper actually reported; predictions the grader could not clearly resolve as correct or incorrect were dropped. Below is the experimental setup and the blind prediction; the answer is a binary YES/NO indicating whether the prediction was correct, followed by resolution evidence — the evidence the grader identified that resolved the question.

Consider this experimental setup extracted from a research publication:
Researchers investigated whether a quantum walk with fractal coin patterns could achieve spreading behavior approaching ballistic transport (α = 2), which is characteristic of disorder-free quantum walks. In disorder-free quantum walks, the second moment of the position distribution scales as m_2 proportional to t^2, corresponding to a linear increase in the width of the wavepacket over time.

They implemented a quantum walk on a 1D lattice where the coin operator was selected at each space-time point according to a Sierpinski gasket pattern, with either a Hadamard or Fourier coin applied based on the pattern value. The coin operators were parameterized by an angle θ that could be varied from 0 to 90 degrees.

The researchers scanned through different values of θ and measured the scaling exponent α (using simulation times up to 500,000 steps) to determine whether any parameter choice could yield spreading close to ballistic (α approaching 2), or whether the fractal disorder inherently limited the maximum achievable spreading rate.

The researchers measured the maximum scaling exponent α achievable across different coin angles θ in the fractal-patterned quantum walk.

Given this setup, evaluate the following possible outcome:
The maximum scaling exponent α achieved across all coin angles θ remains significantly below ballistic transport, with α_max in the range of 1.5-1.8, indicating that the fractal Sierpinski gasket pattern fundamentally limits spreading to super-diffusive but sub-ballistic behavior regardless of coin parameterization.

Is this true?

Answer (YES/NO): NO